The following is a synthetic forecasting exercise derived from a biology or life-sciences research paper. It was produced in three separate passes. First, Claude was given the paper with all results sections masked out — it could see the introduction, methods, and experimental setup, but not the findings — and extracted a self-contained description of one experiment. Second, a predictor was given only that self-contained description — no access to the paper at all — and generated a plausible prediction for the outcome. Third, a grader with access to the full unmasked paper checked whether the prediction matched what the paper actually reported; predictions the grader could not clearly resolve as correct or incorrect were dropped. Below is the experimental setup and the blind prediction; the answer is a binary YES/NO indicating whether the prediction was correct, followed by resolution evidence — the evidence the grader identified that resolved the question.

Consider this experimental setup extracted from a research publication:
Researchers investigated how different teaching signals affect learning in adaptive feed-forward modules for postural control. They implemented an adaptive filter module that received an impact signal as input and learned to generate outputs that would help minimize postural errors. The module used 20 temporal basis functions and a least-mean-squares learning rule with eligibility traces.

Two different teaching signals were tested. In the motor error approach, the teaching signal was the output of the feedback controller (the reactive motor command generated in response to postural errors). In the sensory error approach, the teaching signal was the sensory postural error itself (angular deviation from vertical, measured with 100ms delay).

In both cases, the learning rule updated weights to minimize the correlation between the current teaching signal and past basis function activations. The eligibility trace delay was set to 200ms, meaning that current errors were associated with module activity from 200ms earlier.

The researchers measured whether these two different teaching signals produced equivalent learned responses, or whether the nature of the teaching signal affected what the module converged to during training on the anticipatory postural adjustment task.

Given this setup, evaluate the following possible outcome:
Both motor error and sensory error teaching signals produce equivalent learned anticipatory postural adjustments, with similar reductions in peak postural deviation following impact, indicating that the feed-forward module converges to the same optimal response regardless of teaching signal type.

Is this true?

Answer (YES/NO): YES